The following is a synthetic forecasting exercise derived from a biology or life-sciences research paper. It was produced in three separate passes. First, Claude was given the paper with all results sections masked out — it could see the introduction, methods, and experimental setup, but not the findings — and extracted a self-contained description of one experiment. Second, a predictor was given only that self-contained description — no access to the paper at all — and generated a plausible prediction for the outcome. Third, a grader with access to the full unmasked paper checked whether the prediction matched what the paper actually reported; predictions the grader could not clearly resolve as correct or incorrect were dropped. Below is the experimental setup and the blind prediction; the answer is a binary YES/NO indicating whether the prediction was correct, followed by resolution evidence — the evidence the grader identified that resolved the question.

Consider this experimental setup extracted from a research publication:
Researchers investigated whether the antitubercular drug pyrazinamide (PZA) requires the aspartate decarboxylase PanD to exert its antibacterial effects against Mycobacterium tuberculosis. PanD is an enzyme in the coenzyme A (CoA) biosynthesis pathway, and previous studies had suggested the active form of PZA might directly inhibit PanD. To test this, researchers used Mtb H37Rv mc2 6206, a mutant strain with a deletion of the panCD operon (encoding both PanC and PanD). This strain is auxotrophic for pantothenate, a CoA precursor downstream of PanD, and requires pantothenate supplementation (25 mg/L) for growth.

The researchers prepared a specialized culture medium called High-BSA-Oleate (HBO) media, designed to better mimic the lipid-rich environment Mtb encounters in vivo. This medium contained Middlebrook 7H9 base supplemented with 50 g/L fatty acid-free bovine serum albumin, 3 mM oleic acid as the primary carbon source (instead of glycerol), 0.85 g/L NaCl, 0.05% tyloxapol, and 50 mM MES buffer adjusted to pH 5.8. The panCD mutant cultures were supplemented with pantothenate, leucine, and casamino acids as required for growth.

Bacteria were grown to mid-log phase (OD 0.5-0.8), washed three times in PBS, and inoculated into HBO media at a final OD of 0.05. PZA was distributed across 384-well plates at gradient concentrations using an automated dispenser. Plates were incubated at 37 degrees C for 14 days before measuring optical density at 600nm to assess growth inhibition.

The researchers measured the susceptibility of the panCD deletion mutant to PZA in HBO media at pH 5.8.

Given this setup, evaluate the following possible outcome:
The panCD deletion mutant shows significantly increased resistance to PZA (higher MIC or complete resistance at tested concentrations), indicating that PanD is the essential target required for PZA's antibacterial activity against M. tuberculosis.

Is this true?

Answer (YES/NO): NO